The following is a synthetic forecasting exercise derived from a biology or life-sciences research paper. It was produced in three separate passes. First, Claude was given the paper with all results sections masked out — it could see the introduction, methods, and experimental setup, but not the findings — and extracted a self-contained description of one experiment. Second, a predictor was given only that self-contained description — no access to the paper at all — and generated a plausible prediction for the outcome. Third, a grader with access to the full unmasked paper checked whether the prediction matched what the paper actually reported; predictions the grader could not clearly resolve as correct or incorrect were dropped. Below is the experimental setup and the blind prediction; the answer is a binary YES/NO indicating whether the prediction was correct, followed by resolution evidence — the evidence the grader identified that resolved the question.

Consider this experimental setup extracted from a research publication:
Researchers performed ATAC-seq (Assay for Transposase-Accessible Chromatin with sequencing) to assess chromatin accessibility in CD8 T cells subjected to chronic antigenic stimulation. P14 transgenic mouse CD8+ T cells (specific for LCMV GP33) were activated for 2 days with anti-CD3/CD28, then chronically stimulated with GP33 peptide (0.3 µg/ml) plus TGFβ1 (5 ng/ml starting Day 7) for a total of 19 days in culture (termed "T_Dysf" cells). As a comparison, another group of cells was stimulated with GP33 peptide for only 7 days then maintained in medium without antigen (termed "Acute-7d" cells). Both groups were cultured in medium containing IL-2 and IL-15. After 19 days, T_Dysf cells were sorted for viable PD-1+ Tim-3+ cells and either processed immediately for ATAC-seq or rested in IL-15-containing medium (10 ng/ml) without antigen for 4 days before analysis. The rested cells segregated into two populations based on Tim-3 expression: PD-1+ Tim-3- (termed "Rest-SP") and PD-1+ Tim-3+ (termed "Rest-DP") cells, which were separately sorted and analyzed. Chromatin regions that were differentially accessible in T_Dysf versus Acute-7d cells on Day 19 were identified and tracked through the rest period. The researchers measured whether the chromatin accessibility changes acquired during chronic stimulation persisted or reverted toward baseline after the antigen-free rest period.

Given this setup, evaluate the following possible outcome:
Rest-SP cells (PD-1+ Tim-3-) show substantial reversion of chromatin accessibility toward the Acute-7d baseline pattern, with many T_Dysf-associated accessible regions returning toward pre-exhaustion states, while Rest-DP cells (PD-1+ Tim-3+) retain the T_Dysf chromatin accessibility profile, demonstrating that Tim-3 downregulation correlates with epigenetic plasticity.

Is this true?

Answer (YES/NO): NO